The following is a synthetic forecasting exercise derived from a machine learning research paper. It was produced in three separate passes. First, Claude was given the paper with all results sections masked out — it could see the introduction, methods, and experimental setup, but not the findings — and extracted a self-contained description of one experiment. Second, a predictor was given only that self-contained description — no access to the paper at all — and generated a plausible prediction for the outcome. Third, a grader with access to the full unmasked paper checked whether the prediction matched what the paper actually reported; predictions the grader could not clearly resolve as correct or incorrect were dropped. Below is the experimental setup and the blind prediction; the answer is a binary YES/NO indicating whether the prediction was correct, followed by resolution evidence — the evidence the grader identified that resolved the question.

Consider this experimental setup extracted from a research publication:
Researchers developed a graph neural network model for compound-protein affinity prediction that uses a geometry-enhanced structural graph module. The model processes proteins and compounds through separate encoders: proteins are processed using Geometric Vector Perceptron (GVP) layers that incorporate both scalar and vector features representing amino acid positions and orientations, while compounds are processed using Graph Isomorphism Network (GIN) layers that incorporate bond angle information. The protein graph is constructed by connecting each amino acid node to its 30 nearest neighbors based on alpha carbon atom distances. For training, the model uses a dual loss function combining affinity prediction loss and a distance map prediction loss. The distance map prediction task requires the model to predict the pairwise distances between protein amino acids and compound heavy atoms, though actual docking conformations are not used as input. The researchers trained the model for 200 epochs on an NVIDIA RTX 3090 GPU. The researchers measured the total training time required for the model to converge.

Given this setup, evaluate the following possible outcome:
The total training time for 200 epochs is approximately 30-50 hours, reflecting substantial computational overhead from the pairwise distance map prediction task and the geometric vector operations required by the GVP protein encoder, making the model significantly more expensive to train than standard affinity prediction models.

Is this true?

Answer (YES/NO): NO